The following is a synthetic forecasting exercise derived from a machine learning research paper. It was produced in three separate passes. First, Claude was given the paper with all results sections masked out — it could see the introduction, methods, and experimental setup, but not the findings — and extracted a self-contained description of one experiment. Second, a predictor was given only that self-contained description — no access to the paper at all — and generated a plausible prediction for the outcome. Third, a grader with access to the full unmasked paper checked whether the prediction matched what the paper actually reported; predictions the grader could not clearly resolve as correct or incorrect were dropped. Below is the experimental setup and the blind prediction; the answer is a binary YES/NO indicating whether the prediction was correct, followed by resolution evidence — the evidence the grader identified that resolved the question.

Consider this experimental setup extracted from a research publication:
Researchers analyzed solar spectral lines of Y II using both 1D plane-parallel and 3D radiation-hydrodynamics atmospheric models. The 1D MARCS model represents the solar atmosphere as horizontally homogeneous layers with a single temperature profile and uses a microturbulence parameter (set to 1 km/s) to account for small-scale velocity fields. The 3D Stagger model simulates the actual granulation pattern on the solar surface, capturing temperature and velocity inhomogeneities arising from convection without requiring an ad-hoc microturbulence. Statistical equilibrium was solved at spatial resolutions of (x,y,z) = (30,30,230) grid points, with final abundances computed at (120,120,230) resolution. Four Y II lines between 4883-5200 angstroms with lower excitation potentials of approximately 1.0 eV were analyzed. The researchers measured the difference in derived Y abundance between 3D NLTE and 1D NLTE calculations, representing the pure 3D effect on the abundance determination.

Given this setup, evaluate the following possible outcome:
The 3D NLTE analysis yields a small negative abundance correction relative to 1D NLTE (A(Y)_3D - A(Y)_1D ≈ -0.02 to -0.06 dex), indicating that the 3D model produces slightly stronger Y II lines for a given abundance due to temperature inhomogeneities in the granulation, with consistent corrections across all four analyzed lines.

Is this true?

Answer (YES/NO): NO